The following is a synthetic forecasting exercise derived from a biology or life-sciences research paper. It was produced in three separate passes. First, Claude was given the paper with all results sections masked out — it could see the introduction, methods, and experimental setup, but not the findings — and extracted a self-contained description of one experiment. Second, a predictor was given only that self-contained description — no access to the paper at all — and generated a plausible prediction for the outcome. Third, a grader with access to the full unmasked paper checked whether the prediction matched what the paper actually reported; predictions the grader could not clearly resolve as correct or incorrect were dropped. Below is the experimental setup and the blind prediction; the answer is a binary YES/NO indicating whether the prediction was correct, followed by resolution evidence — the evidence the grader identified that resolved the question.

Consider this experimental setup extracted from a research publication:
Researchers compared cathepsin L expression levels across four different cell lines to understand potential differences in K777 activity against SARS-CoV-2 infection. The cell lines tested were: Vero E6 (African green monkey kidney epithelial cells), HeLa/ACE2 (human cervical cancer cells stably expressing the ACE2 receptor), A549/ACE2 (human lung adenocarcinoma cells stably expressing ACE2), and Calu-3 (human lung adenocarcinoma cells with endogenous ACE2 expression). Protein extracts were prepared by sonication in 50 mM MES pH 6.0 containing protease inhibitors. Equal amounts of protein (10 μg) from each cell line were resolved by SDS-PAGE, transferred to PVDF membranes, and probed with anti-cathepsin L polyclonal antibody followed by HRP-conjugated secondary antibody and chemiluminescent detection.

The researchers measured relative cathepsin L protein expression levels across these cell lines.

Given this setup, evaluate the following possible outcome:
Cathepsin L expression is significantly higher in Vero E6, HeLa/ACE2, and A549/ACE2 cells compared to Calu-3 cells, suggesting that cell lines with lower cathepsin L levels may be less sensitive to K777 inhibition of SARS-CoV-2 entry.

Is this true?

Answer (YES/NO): YES